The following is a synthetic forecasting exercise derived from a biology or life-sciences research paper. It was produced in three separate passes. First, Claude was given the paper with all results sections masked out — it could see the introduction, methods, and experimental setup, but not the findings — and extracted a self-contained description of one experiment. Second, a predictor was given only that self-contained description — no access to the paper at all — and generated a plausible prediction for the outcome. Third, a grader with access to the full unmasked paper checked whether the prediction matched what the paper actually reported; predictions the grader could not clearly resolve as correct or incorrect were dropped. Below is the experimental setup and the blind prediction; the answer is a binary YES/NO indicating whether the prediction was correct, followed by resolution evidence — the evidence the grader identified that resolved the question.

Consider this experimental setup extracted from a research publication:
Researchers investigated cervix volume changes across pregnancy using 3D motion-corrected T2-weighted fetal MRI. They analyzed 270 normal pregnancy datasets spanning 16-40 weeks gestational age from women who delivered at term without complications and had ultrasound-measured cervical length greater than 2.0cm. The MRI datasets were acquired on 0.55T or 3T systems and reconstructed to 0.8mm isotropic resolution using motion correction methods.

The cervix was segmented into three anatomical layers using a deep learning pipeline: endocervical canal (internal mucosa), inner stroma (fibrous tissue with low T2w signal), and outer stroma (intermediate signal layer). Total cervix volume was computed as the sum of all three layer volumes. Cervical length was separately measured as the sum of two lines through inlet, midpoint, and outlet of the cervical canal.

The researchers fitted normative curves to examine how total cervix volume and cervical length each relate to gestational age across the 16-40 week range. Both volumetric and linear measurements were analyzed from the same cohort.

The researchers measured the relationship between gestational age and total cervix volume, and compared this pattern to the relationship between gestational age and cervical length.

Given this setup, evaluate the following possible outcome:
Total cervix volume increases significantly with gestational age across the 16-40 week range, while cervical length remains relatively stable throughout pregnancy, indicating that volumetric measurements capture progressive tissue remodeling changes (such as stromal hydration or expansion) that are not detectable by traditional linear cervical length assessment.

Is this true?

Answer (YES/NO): NO